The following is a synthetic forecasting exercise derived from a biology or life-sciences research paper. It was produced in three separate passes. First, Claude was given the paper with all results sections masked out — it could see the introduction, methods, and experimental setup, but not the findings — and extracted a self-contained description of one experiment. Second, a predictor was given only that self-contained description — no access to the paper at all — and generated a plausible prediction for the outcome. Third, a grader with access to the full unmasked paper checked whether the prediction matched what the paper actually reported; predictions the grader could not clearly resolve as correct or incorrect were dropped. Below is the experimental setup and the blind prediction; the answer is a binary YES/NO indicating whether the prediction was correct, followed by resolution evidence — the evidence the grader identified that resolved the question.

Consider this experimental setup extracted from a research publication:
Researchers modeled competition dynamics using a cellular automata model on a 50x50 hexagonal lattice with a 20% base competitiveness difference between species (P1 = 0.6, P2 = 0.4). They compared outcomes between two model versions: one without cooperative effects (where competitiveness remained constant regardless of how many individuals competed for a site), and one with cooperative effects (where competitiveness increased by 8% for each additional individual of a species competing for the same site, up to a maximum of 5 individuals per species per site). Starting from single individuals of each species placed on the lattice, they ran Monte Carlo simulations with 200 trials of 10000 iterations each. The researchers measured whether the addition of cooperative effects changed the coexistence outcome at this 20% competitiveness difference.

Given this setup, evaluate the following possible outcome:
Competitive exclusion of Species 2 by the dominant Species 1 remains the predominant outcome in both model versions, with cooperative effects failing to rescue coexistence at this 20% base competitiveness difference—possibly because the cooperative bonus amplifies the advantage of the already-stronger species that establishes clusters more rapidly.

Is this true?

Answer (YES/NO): NO